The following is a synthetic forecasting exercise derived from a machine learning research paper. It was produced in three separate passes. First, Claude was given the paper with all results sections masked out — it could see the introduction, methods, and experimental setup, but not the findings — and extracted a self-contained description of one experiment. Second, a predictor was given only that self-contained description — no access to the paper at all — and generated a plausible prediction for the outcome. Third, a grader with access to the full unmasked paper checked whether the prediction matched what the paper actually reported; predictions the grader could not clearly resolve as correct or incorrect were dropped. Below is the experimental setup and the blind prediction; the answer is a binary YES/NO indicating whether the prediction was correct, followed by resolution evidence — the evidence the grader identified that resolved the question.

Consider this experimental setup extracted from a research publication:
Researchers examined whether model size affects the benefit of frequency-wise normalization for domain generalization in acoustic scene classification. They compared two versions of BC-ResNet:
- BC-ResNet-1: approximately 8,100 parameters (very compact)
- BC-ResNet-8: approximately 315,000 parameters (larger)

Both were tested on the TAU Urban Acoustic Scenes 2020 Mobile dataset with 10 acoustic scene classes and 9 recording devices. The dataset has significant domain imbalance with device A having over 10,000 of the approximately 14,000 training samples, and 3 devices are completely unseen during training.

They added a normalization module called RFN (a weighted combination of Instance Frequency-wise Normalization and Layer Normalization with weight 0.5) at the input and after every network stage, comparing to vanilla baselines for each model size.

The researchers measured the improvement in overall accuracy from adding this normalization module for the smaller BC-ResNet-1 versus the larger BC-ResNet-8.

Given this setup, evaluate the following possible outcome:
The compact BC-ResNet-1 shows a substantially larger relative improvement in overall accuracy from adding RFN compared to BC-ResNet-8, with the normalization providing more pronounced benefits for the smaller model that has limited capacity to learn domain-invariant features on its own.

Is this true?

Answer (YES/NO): NO